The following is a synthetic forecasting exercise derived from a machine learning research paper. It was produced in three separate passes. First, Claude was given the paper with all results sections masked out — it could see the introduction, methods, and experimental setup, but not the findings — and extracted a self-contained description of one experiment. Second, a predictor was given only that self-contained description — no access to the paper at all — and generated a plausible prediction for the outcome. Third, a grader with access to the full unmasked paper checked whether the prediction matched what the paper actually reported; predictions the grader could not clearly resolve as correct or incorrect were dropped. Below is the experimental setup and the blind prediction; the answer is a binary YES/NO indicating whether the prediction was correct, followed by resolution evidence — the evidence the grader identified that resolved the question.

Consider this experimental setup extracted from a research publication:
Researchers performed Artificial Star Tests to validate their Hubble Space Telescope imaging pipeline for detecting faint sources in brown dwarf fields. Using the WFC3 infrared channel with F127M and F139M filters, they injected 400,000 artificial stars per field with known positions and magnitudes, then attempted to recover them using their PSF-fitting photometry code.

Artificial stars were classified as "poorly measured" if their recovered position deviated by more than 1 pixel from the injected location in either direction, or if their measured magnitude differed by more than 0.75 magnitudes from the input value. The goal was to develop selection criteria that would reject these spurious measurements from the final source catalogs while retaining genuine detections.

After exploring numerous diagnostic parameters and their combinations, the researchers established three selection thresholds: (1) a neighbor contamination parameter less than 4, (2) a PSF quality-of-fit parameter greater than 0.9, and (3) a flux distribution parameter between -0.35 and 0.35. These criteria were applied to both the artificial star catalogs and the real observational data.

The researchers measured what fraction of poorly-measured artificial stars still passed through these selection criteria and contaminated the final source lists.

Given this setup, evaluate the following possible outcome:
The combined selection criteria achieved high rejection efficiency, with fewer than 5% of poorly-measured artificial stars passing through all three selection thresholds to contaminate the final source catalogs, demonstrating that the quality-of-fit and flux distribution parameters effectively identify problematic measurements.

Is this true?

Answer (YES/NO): YES